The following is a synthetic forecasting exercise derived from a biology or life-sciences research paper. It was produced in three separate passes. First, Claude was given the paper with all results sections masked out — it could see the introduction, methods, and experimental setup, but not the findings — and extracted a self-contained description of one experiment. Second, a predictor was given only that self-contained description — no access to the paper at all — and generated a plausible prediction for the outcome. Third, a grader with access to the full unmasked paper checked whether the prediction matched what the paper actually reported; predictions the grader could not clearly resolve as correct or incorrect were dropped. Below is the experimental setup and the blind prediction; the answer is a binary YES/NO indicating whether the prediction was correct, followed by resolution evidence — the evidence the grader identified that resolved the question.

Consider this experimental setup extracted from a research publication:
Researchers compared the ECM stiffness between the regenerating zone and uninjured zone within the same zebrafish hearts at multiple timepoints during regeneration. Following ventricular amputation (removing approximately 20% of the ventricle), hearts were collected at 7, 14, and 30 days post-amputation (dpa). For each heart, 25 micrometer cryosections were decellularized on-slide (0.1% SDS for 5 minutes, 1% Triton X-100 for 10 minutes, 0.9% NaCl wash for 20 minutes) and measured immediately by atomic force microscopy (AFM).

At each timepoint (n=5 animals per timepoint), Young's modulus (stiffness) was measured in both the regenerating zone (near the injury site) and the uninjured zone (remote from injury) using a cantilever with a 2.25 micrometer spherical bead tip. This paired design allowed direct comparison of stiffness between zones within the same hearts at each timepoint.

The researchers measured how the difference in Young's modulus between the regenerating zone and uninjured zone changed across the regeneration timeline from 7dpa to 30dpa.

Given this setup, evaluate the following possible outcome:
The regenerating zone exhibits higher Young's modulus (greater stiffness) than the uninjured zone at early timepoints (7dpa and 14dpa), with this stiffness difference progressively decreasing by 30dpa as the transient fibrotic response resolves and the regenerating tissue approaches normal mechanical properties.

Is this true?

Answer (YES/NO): NO